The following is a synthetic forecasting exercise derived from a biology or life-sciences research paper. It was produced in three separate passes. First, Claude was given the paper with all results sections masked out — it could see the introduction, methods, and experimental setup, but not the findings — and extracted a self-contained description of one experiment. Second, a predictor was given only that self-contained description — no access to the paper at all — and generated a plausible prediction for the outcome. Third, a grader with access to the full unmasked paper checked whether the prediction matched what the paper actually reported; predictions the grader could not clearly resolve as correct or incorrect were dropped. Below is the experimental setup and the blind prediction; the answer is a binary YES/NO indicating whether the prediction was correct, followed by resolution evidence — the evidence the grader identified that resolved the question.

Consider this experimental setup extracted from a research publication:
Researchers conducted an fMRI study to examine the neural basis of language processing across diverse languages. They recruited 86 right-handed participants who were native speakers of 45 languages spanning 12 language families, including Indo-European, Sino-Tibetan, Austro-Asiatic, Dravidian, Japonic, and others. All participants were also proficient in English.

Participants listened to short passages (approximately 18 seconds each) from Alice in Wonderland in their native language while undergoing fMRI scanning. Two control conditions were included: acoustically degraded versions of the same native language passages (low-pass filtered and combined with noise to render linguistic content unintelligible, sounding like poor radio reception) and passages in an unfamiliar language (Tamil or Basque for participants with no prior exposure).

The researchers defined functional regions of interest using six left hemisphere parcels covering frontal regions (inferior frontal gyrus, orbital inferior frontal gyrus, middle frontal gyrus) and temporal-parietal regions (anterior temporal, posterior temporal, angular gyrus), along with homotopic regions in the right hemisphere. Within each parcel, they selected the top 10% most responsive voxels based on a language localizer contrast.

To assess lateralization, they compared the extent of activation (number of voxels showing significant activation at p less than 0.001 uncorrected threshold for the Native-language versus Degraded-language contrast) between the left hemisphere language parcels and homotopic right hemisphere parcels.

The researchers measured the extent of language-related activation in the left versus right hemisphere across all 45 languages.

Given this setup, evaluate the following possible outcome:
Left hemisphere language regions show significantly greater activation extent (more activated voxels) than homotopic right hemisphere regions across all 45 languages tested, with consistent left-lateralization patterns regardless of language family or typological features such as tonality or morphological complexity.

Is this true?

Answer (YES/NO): YES